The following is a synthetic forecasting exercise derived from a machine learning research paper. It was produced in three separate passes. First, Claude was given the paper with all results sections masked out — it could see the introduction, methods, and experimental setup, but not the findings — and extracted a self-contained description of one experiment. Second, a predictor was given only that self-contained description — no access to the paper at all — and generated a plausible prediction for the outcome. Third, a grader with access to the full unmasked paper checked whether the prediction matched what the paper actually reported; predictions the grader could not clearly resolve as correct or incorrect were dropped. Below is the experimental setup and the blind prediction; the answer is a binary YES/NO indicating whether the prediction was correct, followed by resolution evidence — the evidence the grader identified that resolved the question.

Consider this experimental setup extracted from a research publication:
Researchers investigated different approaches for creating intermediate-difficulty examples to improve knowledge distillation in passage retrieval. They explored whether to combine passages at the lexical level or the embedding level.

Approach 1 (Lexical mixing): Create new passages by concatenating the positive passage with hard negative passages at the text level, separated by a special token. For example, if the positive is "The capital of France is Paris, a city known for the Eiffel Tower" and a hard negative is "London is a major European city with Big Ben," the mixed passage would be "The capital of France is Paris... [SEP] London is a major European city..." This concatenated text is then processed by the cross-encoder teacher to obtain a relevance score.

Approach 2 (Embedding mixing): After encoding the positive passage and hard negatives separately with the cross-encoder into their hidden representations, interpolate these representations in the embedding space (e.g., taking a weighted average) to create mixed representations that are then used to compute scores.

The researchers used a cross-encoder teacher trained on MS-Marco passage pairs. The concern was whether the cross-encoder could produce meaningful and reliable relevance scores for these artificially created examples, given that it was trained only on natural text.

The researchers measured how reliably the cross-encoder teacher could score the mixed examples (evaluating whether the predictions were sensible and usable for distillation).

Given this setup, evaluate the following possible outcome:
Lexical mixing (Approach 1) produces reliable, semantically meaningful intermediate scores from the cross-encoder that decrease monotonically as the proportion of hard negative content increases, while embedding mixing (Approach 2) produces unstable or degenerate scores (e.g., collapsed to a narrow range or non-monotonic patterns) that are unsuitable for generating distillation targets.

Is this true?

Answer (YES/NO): NO